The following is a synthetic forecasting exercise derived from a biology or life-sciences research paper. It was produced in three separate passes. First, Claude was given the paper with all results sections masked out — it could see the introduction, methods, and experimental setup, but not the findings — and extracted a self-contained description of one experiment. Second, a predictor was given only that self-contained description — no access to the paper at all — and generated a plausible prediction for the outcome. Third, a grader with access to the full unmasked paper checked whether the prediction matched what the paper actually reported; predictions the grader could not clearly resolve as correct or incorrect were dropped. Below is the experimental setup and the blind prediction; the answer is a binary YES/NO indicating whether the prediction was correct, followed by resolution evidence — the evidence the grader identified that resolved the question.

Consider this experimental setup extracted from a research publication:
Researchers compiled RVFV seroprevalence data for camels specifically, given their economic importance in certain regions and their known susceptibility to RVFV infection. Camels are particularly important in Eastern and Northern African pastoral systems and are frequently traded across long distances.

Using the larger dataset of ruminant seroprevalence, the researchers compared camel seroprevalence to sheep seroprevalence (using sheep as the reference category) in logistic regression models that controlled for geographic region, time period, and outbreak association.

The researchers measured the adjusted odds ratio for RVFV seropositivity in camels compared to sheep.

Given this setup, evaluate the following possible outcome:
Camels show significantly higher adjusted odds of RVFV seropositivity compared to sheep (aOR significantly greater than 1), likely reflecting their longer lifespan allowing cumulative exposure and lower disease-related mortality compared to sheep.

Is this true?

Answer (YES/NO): YES